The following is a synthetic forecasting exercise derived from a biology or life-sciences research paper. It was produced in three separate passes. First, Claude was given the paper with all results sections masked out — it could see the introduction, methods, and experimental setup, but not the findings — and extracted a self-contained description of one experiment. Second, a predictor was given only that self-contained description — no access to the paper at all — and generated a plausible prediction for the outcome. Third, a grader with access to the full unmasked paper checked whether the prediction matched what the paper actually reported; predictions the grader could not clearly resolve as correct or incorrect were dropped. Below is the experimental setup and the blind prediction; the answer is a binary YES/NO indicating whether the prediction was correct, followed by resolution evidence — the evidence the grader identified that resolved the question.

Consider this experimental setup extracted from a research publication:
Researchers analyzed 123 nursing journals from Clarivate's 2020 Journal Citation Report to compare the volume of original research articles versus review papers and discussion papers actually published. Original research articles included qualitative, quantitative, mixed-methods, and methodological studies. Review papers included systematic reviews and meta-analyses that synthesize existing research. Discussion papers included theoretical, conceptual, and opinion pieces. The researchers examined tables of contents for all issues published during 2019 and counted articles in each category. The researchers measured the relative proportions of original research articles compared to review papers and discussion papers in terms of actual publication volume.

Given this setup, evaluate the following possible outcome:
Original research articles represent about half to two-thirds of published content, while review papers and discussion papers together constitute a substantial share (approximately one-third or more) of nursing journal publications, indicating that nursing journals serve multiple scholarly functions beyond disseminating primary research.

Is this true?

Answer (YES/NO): NO